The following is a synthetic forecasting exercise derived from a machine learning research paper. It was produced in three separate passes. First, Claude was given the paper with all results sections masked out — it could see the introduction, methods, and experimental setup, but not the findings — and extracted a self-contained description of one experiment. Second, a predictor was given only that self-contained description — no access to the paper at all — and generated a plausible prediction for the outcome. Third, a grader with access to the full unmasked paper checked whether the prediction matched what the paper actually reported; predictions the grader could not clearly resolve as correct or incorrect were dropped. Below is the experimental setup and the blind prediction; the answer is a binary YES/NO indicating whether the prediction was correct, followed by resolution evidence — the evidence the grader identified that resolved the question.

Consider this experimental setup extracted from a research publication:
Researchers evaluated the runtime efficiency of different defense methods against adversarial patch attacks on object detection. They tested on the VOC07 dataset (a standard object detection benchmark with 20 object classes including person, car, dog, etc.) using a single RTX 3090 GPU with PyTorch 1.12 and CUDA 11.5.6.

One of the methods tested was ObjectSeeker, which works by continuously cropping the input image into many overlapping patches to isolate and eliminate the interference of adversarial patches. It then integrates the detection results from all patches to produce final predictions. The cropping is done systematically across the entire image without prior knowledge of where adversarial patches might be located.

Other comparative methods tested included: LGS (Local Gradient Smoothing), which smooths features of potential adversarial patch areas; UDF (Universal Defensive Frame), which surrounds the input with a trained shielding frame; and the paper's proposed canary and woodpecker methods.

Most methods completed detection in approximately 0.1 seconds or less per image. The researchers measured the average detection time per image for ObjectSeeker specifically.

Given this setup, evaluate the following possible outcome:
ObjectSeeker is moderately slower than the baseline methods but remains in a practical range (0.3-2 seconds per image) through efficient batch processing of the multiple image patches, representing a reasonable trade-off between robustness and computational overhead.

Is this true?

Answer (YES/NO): NO